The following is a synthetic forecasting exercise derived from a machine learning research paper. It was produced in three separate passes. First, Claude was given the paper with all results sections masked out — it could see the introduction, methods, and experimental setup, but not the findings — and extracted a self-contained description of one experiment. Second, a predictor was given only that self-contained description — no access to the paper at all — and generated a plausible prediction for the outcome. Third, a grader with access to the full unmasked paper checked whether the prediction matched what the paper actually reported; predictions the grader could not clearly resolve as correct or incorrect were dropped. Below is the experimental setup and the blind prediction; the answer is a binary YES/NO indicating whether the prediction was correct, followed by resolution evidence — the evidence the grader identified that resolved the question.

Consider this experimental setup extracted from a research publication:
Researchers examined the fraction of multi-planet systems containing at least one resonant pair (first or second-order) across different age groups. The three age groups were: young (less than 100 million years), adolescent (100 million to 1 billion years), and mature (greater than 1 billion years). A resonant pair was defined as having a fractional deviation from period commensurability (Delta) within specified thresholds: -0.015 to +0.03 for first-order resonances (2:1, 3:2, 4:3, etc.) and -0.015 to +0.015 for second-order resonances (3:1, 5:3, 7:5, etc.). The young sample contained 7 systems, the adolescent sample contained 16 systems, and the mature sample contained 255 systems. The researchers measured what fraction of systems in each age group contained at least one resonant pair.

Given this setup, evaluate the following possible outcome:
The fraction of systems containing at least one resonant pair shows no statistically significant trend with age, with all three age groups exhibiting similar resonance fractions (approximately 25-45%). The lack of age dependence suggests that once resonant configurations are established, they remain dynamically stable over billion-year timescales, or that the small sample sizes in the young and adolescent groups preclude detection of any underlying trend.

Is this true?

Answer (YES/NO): NO